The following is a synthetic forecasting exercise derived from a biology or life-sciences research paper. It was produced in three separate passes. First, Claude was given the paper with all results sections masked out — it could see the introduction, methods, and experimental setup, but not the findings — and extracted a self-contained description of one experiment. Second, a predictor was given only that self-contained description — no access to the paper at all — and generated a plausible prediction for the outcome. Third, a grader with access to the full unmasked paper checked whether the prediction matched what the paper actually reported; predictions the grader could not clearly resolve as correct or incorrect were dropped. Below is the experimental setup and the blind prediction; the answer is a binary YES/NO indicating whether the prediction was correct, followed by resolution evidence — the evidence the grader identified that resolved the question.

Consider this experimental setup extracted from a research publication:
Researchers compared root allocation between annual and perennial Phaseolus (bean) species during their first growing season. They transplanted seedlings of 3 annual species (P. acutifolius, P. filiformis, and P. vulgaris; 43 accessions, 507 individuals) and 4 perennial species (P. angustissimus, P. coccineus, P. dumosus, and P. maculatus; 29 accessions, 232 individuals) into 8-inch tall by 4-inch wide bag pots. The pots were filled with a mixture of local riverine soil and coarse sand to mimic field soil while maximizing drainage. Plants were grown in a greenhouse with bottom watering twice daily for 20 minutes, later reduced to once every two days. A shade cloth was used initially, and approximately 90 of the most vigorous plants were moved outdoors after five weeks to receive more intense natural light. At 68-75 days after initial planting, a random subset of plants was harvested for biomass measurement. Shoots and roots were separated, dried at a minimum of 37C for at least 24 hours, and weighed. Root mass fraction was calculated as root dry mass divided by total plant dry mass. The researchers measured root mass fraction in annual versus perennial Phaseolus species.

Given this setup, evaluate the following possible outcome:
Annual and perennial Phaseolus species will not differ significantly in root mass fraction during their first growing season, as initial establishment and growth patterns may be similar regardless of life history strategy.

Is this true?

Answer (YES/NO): YES